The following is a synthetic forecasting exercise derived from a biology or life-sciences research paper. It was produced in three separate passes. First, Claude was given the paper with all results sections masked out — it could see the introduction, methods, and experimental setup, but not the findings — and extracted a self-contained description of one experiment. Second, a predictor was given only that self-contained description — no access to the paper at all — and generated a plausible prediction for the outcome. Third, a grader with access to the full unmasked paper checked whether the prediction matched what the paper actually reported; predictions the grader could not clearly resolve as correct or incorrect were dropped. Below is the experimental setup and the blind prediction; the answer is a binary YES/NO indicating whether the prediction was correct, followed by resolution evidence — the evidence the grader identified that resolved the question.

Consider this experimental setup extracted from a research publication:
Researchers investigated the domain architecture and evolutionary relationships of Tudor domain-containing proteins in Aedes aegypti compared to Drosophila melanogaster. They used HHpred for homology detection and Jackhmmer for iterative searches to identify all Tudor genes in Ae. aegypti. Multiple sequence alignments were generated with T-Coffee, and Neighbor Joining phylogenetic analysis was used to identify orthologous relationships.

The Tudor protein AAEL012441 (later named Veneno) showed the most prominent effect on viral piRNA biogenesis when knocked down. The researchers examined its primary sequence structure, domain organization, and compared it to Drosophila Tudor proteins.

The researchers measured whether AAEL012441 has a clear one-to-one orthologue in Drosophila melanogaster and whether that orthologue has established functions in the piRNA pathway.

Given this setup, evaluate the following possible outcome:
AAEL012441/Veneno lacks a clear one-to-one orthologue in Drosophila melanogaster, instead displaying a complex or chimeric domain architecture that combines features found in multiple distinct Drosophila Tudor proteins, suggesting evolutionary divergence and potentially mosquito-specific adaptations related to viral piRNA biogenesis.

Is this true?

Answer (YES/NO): NO